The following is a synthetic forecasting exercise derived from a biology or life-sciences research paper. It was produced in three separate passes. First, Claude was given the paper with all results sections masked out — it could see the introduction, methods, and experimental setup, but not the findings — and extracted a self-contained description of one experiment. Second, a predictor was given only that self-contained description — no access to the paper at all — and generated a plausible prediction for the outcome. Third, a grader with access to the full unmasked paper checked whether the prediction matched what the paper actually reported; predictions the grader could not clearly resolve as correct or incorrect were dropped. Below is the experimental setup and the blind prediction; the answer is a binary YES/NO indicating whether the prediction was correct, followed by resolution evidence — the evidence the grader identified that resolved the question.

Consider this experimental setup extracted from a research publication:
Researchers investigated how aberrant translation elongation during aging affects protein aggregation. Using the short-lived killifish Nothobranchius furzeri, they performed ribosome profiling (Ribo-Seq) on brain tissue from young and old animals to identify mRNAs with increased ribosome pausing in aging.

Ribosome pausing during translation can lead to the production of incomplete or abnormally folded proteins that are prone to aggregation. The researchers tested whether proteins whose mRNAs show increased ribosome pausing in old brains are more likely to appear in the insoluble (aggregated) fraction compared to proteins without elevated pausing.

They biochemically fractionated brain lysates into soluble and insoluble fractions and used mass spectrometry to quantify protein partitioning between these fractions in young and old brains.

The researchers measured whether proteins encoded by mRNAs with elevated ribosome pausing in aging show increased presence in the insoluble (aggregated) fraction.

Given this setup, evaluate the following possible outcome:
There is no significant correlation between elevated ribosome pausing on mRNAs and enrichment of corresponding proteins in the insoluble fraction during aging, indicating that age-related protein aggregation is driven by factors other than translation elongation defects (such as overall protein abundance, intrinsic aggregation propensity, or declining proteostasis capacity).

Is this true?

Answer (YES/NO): NO